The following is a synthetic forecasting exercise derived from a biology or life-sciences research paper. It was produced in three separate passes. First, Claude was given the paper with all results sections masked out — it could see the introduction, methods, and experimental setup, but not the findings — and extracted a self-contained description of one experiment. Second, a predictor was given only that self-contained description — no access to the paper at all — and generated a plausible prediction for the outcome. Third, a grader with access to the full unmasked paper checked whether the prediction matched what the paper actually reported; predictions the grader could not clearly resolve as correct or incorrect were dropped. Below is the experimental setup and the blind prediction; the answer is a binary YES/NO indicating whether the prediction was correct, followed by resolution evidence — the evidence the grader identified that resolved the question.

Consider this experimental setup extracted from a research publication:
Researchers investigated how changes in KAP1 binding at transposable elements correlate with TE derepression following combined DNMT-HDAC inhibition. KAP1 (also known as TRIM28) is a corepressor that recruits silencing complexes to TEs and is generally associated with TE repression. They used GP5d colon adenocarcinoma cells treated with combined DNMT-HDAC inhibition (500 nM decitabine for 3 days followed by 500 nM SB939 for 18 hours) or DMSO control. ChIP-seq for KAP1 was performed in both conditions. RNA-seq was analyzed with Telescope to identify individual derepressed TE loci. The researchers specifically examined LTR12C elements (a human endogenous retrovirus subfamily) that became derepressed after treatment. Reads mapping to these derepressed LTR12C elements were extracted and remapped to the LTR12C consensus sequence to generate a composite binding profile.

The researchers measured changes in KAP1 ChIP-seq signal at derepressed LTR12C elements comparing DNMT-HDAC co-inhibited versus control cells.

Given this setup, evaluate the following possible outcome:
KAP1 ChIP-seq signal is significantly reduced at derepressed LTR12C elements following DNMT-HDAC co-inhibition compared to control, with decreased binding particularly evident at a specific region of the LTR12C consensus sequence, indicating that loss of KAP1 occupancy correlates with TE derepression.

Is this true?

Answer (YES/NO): NO